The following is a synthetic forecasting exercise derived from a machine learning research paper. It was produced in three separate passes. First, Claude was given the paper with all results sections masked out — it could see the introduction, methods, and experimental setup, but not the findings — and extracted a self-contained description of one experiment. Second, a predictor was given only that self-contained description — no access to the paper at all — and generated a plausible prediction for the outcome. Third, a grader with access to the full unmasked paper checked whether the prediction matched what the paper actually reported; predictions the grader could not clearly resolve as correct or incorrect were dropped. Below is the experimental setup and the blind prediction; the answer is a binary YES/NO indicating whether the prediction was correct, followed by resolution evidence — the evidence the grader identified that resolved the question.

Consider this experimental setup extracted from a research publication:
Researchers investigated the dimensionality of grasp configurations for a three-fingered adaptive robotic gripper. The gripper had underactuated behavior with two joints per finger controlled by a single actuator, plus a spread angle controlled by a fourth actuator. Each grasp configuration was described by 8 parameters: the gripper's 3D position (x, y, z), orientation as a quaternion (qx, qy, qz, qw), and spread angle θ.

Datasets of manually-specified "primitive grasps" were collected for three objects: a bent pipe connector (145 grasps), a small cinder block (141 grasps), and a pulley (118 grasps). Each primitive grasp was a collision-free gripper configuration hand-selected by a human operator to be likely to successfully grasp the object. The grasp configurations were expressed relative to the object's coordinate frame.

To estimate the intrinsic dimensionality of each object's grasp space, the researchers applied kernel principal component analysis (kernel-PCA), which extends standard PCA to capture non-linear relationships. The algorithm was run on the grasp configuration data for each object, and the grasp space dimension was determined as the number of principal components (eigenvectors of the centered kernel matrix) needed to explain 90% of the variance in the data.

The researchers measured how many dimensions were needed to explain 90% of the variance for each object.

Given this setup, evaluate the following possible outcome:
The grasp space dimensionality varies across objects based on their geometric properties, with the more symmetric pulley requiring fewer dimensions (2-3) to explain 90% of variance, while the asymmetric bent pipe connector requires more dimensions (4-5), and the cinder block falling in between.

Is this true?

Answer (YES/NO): NO